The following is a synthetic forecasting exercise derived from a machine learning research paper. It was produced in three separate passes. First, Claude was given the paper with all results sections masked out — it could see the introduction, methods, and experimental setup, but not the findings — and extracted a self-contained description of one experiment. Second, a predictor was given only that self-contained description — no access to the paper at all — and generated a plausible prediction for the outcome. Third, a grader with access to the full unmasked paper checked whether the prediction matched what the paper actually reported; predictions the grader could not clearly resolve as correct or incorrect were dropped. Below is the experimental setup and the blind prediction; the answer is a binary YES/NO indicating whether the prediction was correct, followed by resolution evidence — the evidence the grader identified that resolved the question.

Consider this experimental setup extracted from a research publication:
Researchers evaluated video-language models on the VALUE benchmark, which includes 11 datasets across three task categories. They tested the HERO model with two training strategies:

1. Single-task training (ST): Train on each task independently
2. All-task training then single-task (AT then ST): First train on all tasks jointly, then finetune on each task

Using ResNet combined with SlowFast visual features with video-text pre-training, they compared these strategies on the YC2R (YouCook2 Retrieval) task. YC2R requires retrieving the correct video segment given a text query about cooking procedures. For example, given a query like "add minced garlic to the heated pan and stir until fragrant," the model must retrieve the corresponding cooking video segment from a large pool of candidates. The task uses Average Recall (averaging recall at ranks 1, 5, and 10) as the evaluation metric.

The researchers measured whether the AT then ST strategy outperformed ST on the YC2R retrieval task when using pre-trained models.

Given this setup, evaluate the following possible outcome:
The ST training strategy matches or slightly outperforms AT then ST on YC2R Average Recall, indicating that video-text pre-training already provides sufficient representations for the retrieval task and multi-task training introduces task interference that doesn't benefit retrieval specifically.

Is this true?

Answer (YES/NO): YES